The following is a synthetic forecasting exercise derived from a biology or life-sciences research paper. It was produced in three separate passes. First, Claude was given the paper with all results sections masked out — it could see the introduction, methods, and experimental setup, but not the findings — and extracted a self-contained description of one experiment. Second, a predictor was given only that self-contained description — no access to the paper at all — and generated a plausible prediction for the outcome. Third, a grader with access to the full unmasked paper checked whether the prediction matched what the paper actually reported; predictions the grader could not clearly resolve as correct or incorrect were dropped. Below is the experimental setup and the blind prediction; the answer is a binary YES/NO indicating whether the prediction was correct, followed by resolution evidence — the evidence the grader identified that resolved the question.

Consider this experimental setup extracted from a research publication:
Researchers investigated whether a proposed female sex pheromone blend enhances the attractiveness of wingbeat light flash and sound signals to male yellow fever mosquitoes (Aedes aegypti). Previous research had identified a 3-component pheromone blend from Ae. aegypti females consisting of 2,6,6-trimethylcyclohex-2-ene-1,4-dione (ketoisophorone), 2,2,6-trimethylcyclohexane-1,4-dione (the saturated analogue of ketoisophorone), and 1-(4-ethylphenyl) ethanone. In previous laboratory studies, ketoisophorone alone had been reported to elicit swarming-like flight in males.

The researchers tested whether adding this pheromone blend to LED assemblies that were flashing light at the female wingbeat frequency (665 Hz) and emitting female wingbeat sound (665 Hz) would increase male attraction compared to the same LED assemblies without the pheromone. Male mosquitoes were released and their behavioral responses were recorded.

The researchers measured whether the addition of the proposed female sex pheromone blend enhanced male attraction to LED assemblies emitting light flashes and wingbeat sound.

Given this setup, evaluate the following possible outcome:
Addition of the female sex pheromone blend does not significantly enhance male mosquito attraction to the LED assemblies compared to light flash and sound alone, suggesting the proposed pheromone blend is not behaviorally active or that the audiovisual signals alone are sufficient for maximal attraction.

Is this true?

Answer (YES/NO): YES